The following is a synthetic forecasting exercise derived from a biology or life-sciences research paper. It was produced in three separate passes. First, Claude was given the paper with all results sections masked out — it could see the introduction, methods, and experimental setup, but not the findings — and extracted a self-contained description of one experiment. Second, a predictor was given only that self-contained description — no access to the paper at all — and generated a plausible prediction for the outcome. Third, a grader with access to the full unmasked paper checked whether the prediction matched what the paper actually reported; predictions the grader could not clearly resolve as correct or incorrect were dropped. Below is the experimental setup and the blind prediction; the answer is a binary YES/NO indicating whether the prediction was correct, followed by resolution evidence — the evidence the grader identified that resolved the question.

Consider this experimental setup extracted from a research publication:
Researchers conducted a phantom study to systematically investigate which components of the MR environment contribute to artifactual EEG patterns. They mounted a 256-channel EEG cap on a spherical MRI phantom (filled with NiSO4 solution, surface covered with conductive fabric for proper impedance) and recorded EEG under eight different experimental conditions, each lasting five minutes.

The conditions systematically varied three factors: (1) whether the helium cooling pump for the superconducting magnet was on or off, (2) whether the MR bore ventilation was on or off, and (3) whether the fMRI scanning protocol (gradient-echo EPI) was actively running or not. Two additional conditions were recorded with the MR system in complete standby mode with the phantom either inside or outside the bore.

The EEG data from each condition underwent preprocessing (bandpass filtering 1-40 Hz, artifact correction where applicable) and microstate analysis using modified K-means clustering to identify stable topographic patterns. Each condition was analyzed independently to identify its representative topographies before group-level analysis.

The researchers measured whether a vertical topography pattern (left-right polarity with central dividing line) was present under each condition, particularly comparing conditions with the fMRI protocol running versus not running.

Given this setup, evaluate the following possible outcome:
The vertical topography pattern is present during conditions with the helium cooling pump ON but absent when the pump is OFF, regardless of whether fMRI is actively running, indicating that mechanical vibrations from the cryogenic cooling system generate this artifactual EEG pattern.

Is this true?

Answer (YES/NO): NO